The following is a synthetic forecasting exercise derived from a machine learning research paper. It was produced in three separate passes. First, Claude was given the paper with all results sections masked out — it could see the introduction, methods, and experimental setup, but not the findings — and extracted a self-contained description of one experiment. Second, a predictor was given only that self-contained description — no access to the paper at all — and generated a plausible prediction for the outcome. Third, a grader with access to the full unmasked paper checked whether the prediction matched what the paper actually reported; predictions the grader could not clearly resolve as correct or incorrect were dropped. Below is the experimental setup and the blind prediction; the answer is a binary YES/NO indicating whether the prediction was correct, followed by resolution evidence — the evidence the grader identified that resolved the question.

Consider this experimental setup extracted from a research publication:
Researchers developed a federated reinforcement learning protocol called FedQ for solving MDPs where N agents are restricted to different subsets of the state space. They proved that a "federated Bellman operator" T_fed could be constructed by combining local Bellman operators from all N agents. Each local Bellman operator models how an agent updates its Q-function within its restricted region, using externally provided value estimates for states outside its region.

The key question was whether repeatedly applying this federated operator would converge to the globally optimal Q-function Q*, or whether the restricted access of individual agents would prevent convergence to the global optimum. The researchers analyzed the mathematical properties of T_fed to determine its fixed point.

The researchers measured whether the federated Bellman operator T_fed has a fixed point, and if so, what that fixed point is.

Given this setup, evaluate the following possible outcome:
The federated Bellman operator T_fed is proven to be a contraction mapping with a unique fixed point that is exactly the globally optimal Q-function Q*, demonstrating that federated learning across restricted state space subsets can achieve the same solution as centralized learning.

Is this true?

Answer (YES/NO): YES